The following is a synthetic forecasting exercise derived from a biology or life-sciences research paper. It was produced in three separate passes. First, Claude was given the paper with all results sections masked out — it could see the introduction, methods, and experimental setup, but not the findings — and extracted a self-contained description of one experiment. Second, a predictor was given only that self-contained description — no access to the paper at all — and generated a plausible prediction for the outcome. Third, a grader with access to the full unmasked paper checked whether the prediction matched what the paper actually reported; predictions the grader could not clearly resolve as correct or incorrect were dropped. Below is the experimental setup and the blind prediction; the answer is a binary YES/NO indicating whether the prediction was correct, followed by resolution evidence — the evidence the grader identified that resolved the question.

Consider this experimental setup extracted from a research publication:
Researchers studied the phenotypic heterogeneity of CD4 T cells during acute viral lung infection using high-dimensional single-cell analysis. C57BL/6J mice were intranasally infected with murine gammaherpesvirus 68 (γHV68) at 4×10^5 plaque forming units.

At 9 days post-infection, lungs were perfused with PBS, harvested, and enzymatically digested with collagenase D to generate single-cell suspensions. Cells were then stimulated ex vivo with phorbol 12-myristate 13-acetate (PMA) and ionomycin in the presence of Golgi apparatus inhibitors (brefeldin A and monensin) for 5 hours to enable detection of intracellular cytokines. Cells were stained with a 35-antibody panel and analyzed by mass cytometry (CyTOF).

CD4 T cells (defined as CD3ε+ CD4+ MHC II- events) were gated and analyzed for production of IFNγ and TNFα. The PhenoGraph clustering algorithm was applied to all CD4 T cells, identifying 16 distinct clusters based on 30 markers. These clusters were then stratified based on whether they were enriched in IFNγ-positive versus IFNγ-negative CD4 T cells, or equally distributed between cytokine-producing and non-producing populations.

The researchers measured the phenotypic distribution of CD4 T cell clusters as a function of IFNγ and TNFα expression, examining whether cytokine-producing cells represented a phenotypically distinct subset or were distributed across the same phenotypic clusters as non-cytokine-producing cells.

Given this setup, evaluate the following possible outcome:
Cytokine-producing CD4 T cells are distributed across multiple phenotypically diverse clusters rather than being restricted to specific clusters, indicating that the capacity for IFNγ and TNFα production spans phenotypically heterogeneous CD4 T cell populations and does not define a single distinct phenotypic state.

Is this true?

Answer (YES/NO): NO